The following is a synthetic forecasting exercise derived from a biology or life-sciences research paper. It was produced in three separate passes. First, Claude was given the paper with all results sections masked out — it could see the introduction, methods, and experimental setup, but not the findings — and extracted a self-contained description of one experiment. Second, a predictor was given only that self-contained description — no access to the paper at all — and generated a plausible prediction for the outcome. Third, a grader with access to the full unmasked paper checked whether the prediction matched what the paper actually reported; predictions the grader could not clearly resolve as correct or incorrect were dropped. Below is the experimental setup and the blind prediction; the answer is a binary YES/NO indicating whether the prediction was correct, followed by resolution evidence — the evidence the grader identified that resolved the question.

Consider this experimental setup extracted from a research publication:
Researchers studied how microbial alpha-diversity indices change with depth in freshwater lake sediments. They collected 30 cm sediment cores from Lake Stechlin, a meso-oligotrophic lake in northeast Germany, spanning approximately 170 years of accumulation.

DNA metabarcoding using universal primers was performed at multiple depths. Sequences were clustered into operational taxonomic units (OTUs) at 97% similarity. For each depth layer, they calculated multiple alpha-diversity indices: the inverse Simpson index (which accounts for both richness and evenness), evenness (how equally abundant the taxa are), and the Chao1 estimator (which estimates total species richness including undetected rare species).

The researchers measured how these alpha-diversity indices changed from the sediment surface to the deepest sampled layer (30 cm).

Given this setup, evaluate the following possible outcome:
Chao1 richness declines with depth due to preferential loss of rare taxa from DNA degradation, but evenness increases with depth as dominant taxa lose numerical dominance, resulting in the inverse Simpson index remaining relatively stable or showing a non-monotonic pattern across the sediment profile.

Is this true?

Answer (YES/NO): NO